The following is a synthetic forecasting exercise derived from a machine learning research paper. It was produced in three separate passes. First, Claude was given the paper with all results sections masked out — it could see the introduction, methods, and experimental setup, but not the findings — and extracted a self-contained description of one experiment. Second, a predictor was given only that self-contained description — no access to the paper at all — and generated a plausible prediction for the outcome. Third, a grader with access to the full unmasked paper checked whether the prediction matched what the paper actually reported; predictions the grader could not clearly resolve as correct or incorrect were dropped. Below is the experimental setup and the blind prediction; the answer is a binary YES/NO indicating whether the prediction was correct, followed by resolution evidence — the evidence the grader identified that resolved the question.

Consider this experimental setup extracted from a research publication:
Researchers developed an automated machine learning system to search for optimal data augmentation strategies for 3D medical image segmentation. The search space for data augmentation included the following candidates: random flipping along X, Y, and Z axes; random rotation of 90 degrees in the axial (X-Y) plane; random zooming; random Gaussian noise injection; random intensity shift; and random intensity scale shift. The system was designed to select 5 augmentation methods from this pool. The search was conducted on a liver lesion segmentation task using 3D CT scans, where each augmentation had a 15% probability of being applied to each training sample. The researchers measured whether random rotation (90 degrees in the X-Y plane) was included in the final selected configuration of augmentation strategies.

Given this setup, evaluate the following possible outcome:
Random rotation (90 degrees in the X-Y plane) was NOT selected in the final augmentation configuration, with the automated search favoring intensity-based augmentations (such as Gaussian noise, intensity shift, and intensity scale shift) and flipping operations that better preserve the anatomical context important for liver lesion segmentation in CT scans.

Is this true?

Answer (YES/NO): YES